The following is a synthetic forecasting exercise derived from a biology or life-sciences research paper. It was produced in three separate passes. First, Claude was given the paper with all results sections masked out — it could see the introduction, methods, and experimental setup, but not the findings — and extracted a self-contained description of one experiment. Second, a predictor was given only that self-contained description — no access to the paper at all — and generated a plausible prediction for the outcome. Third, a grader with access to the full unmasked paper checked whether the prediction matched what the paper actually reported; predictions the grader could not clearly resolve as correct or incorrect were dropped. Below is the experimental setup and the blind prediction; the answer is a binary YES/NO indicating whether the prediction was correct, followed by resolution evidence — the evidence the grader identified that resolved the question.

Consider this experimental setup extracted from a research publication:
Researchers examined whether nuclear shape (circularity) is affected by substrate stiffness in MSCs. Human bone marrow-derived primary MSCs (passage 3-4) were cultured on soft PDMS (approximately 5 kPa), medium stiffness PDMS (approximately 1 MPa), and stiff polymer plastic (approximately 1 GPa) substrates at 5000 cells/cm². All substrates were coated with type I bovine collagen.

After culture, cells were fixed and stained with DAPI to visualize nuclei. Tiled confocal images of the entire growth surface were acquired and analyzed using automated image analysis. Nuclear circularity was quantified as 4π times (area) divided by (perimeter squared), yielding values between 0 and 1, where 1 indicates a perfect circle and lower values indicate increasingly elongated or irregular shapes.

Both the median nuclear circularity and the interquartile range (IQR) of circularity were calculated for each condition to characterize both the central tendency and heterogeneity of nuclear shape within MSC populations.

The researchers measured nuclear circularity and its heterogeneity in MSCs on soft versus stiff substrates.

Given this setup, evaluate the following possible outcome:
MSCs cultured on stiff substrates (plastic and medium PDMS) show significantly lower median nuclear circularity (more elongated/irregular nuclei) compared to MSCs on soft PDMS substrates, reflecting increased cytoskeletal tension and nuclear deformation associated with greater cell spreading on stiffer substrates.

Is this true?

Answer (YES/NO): NO